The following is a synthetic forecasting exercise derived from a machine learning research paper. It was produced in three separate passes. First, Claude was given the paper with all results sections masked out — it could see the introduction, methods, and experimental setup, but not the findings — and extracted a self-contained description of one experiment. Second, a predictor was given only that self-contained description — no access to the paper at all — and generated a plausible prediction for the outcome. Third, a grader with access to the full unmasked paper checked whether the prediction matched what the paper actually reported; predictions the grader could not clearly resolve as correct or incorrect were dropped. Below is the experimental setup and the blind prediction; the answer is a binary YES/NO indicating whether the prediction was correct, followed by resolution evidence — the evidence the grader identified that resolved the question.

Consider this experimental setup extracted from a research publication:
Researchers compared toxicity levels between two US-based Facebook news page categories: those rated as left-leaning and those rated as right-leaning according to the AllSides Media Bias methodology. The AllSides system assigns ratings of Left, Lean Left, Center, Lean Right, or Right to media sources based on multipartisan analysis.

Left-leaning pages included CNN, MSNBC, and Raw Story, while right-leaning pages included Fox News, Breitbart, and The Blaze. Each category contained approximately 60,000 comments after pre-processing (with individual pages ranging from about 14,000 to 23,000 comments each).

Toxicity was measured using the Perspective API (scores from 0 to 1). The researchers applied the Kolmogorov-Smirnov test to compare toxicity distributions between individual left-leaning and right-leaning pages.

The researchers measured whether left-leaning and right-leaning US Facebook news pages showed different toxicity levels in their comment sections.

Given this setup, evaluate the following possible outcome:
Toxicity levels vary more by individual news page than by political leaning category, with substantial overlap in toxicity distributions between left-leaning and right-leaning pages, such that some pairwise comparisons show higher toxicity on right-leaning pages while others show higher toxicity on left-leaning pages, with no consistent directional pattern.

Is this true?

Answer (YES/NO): YES